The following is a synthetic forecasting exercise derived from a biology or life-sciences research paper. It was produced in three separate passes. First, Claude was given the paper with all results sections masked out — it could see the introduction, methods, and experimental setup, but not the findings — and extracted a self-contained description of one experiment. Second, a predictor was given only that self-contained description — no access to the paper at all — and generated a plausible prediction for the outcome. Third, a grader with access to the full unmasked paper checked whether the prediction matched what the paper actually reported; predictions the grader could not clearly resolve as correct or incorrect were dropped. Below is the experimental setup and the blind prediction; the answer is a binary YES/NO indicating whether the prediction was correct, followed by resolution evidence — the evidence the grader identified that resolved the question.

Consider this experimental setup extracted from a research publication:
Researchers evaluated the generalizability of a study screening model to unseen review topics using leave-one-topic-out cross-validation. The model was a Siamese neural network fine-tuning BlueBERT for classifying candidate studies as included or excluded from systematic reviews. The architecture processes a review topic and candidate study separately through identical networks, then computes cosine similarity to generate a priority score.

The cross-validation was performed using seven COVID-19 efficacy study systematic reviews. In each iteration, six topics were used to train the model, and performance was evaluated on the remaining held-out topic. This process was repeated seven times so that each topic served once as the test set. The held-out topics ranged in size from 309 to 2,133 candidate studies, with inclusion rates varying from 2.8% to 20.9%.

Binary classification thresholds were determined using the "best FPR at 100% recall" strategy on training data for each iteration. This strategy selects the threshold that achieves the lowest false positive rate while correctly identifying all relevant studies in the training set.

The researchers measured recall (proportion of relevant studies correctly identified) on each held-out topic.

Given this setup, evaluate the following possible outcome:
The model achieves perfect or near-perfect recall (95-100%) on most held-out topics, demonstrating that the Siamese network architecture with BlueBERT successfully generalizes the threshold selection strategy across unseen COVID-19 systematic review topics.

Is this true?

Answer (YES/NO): NO